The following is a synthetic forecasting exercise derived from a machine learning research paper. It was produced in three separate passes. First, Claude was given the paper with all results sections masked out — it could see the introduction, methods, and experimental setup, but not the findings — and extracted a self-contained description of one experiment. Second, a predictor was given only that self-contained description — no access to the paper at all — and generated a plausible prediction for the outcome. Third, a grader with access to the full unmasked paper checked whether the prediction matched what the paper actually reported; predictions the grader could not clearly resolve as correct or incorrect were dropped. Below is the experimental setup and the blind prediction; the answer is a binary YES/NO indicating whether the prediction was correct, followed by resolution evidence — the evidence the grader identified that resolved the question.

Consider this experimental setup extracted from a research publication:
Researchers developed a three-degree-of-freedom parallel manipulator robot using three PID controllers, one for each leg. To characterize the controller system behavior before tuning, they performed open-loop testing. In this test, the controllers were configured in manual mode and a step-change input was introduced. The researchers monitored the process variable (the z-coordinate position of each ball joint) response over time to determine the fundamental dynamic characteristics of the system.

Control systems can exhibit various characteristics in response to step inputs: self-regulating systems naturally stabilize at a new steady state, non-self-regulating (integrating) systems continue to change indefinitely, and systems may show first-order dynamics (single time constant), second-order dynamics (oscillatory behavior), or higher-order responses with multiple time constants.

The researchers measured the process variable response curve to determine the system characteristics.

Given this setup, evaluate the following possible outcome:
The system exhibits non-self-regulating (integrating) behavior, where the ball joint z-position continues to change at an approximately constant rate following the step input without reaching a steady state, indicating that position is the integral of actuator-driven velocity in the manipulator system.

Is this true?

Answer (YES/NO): NO